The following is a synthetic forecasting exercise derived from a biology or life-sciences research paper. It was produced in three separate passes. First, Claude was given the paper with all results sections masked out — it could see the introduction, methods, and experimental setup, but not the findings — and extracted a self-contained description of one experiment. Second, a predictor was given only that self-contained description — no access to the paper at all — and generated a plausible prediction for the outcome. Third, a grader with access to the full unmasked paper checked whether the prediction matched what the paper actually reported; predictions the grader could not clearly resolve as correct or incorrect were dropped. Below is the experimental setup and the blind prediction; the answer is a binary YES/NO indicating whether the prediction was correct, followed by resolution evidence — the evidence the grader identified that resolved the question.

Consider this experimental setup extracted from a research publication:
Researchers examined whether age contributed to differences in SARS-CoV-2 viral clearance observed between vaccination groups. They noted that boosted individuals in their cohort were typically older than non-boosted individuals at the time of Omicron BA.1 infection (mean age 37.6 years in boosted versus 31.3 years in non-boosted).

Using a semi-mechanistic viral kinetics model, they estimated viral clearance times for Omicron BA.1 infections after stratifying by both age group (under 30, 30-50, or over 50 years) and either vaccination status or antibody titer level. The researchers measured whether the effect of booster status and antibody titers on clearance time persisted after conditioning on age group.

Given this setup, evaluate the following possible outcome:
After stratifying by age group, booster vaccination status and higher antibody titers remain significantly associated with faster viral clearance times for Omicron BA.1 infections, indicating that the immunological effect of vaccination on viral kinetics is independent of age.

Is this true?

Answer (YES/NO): NO